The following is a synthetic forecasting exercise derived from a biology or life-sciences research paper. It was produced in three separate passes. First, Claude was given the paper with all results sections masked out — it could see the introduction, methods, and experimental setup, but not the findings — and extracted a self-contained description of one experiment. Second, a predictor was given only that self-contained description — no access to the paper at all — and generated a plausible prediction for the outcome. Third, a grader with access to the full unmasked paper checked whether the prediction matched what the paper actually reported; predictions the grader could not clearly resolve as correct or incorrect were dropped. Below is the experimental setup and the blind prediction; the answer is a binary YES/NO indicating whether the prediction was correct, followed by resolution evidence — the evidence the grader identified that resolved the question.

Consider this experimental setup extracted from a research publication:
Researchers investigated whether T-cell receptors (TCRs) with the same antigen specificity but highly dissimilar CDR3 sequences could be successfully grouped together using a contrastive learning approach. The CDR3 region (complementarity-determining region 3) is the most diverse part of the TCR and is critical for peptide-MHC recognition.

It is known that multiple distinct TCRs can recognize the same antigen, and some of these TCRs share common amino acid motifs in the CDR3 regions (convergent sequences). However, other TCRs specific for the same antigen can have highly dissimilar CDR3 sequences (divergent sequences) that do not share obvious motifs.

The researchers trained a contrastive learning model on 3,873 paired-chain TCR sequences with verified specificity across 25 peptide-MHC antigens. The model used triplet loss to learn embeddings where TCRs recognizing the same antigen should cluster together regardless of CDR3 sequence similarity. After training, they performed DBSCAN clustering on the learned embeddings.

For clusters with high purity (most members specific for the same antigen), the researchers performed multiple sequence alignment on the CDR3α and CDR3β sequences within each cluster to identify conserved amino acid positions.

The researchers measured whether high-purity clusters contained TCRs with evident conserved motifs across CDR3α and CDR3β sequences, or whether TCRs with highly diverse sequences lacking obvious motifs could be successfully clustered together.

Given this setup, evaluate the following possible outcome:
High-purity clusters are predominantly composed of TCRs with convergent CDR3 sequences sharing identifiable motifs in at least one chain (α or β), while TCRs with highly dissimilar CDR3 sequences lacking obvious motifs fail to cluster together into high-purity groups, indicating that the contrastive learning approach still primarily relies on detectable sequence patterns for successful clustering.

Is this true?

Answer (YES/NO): NO